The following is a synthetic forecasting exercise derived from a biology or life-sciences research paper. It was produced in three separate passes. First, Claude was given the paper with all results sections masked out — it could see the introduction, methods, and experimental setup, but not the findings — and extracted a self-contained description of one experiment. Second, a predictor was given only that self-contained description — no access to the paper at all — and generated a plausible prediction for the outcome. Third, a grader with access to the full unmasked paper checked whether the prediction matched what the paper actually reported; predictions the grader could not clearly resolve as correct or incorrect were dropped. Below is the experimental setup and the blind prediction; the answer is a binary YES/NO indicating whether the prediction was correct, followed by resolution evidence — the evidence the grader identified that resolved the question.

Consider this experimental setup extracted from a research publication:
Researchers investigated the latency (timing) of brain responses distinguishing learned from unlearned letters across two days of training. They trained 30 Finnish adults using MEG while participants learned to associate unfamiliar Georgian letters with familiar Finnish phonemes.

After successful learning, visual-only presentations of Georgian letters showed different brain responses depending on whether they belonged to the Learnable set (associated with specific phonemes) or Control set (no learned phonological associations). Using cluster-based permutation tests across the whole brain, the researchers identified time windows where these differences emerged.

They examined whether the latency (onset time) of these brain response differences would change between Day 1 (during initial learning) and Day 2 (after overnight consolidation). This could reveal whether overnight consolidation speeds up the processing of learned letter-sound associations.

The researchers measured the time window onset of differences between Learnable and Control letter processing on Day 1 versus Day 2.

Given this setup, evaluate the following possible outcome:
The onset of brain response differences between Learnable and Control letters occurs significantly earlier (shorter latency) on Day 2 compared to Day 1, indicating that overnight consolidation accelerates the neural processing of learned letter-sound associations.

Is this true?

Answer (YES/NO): YES